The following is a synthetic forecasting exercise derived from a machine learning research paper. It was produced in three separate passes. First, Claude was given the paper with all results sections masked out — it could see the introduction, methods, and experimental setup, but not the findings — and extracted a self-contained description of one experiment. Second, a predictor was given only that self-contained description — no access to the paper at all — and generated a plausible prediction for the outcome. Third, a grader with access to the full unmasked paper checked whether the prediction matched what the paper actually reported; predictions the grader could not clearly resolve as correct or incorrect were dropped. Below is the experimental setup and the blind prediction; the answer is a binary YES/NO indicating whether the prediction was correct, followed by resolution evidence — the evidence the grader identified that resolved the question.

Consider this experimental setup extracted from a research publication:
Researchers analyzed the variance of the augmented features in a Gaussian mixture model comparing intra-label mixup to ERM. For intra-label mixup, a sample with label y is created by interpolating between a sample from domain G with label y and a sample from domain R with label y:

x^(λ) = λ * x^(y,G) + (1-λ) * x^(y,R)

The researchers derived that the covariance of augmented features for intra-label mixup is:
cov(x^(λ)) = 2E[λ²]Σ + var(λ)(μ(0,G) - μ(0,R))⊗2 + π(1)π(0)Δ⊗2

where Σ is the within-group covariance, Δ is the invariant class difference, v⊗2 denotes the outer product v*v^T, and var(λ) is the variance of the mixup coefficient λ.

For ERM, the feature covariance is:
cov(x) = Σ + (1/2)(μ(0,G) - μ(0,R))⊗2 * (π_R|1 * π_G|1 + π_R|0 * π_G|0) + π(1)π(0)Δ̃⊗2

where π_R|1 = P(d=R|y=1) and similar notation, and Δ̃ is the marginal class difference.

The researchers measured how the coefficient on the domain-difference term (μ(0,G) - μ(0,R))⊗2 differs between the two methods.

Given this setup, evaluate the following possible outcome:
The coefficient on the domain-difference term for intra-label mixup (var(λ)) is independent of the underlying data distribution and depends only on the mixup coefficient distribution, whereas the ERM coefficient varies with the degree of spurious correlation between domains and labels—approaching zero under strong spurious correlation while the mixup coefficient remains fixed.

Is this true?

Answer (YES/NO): YES